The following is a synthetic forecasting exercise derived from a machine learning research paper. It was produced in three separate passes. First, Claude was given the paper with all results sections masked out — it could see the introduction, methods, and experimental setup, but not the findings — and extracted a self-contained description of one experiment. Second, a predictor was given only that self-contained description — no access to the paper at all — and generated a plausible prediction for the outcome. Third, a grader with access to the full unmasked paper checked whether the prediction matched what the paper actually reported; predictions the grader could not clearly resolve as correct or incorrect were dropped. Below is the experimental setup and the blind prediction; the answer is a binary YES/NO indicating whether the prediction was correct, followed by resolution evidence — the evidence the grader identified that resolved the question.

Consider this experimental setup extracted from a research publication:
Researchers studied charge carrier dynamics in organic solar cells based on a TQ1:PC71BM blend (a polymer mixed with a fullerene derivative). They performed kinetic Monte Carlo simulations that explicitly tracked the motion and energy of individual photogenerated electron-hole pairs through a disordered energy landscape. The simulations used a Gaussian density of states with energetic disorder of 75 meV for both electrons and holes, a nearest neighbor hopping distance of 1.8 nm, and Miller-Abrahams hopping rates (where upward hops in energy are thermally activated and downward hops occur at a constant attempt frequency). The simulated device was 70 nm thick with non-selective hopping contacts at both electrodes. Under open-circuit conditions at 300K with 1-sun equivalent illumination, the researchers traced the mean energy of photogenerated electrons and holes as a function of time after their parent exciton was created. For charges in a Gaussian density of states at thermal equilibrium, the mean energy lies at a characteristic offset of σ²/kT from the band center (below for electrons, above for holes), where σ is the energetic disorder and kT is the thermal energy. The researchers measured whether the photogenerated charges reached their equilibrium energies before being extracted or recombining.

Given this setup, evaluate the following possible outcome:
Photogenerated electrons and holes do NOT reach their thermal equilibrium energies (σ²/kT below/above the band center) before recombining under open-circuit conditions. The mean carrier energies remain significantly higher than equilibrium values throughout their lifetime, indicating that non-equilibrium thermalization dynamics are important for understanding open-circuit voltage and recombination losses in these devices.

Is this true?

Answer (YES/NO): YES